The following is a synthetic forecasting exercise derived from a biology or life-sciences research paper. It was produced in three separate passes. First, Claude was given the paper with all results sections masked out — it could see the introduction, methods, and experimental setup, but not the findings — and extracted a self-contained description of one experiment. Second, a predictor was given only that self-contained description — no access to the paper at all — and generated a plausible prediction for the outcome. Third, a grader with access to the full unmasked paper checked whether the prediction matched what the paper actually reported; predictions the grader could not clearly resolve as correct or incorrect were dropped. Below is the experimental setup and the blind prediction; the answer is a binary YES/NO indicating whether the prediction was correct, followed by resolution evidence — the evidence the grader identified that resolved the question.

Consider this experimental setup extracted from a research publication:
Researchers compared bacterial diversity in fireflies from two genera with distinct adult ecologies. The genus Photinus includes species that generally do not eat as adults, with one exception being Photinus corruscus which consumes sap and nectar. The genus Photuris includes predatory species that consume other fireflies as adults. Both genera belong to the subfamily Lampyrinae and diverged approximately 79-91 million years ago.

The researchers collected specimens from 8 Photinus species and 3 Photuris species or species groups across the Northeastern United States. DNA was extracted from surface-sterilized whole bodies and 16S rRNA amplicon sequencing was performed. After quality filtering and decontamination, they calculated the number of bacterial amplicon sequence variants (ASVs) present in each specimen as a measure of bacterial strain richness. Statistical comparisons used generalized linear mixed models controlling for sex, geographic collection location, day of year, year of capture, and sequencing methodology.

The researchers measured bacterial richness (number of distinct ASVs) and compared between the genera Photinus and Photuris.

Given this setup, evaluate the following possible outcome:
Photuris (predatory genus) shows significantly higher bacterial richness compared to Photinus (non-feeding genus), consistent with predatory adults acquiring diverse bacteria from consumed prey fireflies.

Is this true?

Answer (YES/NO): NO